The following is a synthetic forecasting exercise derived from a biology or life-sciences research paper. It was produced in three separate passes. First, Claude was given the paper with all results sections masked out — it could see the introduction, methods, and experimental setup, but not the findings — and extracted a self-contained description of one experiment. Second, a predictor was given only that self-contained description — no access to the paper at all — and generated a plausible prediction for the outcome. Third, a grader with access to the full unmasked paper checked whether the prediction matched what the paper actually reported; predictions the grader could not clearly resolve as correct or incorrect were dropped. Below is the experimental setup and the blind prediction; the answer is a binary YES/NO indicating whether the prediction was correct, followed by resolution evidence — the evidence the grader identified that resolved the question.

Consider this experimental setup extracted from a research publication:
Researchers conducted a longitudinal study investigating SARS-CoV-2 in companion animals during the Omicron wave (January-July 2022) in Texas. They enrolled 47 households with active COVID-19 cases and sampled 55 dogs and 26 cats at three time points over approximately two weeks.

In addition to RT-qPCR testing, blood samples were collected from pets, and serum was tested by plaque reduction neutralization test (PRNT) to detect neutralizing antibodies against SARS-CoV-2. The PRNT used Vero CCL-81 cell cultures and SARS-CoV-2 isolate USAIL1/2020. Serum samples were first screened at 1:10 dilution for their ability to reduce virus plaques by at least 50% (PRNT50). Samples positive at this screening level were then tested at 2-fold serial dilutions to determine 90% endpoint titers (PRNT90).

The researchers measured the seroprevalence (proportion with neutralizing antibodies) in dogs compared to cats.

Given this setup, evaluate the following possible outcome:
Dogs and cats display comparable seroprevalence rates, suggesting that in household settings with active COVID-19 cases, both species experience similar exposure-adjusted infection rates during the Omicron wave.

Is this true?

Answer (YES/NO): NO